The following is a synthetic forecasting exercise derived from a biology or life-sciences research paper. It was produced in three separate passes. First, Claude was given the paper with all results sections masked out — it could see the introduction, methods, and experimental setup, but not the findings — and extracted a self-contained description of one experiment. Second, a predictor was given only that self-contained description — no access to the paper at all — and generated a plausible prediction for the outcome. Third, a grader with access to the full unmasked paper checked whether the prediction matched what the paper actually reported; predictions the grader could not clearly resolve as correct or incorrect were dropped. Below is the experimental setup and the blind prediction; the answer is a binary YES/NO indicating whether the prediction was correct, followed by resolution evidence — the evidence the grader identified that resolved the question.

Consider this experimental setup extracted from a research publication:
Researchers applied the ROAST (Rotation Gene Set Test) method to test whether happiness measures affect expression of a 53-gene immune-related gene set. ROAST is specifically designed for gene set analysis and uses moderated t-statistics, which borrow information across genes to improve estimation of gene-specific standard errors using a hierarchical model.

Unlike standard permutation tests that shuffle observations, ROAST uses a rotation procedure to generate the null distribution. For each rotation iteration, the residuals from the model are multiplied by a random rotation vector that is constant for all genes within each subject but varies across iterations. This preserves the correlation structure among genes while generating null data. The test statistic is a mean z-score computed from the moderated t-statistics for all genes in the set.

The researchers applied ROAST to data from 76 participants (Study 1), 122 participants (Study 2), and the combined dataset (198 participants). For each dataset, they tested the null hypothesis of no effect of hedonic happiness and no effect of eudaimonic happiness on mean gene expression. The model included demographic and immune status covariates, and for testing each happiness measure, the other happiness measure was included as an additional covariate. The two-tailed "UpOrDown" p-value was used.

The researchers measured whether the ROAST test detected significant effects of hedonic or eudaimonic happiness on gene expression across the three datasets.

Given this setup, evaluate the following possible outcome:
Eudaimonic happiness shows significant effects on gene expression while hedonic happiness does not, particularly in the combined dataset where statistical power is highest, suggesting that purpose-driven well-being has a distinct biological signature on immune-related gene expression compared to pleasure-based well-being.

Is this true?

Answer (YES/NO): NO